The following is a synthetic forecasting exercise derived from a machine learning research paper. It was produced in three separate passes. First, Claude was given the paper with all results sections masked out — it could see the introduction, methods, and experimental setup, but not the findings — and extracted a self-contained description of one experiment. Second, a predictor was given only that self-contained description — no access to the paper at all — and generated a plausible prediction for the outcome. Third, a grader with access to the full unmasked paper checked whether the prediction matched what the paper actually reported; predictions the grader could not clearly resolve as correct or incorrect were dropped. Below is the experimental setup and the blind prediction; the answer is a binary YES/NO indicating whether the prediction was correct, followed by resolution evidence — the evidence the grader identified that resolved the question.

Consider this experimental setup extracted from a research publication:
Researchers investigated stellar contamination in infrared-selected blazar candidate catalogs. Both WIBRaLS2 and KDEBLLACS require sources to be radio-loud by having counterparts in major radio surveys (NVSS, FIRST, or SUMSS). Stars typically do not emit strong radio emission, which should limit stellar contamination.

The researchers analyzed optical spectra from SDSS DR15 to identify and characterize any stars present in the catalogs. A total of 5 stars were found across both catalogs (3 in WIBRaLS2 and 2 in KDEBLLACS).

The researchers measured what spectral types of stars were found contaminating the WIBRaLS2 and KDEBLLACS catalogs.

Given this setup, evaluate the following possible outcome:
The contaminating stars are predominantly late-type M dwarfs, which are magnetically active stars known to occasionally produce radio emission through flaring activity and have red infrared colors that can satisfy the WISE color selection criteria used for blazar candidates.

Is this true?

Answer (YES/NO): NO